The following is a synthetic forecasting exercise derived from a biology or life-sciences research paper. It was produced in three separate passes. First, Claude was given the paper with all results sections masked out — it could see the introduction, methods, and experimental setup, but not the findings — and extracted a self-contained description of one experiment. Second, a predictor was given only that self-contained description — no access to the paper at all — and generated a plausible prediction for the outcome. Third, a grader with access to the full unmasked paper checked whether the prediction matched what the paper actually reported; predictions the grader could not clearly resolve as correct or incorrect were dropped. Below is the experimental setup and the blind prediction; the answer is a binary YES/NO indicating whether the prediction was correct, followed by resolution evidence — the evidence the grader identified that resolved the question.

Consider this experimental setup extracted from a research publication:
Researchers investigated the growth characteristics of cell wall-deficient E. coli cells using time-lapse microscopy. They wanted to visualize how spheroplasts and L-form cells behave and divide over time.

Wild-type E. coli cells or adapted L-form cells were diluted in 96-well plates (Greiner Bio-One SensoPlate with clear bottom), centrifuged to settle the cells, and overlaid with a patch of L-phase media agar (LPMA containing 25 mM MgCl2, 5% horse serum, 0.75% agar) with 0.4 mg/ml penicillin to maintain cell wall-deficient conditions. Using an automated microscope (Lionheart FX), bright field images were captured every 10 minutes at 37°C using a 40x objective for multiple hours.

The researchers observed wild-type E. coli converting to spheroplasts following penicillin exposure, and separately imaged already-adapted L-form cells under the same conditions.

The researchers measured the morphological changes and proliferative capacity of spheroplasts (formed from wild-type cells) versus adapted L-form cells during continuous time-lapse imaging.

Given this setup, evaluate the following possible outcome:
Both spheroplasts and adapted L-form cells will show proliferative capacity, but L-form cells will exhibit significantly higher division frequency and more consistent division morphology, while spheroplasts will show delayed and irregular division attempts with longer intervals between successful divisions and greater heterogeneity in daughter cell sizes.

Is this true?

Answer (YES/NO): NO